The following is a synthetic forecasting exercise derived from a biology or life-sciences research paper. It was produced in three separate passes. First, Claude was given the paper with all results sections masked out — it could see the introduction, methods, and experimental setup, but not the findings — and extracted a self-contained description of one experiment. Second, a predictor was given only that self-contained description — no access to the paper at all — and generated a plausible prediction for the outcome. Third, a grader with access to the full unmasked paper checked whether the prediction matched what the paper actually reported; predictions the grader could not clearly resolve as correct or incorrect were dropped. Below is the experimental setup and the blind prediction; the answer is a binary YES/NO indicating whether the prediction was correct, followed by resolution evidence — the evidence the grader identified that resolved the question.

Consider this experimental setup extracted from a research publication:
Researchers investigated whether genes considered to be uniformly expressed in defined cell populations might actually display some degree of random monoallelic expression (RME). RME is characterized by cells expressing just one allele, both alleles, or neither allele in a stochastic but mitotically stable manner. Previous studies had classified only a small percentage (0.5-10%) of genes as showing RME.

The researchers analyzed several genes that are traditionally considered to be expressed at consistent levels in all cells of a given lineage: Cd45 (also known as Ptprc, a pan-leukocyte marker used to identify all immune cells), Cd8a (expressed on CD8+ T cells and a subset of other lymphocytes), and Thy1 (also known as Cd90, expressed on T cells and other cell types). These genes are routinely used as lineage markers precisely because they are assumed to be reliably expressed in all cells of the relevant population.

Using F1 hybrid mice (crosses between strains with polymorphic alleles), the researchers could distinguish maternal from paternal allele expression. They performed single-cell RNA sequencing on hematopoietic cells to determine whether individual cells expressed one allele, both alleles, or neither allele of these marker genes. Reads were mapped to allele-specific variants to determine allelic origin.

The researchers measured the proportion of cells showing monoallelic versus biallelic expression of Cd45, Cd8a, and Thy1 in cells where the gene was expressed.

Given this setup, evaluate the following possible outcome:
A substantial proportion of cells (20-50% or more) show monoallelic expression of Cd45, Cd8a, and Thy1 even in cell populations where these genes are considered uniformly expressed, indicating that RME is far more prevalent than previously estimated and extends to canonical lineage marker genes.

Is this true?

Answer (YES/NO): NO